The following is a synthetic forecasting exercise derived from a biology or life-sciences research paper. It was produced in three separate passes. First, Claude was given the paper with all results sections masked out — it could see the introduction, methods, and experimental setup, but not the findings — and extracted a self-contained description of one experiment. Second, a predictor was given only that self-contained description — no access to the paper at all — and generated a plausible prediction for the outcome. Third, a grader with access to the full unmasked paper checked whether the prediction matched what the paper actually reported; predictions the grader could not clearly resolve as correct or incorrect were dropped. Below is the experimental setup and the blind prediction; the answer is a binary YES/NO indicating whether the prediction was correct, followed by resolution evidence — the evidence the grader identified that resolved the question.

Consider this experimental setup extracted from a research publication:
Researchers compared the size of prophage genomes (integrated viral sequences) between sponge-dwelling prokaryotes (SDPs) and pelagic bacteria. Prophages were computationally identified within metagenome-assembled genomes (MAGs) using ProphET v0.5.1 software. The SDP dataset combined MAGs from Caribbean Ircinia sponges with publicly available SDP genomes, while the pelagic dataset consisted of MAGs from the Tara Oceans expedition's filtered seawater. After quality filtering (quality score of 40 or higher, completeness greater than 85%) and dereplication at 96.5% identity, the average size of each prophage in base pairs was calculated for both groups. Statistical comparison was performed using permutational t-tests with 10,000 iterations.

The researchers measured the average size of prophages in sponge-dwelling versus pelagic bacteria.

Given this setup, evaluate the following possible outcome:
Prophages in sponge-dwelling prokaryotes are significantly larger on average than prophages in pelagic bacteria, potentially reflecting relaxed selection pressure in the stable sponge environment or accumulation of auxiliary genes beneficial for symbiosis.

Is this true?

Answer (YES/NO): NO